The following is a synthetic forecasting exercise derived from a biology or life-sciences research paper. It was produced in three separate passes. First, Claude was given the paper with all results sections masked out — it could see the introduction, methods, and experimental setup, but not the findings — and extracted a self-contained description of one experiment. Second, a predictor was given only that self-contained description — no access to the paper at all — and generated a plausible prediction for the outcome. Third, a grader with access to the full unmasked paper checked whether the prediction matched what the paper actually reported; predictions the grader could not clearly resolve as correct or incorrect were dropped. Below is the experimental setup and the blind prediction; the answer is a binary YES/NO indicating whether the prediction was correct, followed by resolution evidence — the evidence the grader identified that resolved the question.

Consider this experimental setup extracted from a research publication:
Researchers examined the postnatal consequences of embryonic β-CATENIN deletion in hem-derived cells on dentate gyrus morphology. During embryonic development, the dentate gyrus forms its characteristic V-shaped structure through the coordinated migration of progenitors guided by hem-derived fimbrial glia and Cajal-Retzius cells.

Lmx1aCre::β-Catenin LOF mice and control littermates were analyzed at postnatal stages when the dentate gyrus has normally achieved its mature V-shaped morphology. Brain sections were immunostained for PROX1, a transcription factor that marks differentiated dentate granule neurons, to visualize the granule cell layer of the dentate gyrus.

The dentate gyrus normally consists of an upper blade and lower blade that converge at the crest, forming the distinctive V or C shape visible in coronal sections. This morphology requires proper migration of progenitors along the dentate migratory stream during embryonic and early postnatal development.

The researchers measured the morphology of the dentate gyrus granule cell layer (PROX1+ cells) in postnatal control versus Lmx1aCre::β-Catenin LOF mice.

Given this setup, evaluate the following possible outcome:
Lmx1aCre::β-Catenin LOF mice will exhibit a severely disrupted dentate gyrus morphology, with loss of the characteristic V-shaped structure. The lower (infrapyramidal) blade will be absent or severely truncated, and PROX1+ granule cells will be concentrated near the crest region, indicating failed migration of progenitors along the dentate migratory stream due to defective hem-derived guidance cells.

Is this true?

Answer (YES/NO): NO